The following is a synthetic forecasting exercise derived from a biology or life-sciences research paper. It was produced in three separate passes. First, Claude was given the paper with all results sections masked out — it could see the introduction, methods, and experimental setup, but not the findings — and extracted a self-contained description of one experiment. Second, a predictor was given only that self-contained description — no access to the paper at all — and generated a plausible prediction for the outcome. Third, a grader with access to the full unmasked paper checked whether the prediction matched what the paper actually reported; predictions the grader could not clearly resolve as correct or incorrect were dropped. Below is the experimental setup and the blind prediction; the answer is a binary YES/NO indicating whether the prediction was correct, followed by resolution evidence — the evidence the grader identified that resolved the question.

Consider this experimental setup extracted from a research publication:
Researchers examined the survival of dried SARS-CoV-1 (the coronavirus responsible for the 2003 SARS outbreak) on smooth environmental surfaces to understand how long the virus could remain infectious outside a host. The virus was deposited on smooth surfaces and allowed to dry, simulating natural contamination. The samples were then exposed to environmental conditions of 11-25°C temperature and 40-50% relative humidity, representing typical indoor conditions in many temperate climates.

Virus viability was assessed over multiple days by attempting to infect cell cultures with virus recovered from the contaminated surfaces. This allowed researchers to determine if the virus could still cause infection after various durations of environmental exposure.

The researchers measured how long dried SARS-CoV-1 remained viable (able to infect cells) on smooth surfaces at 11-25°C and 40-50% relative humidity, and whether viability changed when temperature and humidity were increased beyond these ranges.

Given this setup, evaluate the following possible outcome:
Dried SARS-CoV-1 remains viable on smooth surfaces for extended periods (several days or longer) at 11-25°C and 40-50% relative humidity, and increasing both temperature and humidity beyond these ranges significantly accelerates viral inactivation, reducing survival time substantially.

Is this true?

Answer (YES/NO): YES